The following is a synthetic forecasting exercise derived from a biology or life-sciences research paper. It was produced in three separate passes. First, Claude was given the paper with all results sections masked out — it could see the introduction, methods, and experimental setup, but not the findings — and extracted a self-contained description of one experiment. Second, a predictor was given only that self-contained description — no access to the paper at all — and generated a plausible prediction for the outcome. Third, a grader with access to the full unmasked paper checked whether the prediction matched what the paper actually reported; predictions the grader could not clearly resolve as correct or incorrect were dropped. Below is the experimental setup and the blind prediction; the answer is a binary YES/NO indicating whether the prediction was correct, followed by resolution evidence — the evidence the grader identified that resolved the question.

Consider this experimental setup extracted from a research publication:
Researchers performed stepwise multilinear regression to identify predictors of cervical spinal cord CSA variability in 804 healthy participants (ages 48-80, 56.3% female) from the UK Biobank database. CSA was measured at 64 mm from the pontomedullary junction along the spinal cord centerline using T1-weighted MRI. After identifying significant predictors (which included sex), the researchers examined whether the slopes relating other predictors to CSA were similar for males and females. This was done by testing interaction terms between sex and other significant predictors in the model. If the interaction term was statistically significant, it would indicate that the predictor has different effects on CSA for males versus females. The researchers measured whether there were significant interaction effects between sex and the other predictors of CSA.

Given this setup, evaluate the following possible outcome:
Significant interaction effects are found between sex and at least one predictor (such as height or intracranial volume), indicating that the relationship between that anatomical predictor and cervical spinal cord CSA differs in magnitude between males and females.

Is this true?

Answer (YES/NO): NO